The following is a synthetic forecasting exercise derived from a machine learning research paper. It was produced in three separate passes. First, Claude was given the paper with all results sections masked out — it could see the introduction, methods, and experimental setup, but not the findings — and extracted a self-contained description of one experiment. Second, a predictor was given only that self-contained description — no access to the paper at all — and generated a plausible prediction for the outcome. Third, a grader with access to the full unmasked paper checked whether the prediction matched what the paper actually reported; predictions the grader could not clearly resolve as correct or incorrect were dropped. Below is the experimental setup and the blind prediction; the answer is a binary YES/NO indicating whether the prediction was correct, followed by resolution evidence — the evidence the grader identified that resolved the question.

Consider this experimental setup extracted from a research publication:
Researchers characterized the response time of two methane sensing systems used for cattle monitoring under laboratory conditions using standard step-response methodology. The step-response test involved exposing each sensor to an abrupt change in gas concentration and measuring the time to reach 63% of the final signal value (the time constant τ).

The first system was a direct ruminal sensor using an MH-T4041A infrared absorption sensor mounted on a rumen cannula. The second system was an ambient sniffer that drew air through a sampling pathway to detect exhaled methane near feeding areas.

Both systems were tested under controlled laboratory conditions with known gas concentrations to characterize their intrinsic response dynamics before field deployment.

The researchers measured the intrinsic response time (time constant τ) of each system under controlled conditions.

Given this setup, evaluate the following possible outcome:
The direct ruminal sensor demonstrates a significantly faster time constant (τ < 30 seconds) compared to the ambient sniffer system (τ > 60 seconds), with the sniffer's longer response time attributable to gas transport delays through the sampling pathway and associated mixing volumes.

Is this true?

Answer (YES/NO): NO